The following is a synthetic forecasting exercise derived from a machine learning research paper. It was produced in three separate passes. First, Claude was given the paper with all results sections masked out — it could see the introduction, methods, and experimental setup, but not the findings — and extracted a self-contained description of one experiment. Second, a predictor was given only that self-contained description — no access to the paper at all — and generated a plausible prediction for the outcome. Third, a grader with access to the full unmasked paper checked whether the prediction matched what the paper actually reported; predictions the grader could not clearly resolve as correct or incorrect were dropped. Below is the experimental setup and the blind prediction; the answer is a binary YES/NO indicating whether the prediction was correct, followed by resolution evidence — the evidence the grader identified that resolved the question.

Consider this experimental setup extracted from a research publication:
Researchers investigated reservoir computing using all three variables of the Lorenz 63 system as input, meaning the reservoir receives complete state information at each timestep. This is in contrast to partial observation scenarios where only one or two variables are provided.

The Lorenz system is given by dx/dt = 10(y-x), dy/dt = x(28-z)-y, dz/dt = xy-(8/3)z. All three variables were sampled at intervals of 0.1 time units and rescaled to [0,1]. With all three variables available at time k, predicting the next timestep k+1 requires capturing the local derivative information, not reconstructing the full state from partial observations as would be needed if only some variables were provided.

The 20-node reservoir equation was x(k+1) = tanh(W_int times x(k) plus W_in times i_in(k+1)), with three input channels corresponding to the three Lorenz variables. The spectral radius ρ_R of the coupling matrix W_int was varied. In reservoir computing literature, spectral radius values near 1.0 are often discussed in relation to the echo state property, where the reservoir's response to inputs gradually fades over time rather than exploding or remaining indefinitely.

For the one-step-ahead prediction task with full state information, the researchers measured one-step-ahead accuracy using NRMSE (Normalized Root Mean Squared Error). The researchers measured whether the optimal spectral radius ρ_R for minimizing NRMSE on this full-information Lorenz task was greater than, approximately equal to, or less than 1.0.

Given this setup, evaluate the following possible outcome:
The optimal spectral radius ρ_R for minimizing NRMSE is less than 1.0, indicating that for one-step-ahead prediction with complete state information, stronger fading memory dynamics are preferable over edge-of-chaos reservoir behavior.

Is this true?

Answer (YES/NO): YES